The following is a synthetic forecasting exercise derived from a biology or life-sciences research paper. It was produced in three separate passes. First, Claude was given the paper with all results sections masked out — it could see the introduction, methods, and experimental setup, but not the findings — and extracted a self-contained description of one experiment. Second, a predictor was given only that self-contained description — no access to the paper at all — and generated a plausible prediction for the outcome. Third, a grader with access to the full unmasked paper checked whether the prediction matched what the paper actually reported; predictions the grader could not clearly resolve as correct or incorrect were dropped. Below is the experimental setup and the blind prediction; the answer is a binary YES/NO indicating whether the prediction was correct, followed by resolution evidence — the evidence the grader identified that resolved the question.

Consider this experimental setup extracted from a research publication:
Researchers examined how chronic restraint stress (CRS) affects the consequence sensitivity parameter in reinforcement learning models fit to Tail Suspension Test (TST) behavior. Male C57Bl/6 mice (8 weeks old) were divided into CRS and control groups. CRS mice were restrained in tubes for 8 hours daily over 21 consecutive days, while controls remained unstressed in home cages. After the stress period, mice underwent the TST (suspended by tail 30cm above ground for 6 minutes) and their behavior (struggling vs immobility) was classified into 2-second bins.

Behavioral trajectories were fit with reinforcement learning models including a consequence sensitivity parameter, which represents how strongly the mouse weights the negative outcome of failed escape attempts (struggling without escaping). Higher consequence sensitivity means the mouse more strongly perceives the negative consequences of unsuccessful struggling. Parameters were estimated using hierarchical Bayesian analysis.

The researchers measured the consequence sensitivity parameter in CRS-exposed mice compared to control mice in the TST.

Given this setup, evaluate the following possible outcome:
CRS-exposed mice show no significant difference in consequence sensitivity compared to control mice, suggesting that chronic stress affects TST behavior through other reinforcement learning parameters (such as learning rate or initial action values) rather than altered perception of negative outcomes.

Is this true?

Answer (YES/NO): NO